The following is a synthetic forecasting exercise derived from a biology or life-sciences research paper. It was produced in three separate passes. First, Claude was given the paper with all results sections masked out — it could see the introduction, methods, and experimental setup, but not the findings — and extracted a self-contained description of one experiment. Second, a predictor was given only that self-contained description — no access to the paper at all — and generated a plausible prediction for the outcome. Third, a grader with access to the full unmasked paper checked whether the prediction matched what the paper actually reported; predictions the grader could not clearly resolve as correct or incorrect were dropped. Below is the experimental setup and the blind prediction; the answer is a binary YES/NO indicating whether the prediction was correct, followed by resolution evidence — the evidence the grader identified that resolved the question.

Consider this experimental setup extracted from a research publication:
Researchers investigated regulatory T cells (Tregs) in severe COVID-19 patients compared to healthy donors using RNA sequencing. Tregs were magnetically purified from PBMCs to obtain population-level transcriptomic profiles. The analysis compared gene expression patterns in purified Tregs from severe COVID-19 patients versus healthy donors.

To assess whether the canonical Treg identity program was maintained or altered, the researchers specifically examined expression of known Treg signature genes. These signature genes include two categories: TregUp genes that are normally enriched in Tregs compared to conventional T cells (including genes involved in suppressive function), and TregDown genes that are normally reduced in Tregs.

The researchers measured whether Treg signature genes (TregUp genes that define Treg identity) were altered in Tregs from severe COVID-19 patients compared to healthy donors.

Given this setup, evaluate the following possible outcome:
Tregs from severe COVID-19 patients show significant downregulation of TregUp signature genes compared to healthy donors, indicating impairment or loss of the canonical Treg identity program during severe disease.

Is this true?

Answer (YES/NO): NO